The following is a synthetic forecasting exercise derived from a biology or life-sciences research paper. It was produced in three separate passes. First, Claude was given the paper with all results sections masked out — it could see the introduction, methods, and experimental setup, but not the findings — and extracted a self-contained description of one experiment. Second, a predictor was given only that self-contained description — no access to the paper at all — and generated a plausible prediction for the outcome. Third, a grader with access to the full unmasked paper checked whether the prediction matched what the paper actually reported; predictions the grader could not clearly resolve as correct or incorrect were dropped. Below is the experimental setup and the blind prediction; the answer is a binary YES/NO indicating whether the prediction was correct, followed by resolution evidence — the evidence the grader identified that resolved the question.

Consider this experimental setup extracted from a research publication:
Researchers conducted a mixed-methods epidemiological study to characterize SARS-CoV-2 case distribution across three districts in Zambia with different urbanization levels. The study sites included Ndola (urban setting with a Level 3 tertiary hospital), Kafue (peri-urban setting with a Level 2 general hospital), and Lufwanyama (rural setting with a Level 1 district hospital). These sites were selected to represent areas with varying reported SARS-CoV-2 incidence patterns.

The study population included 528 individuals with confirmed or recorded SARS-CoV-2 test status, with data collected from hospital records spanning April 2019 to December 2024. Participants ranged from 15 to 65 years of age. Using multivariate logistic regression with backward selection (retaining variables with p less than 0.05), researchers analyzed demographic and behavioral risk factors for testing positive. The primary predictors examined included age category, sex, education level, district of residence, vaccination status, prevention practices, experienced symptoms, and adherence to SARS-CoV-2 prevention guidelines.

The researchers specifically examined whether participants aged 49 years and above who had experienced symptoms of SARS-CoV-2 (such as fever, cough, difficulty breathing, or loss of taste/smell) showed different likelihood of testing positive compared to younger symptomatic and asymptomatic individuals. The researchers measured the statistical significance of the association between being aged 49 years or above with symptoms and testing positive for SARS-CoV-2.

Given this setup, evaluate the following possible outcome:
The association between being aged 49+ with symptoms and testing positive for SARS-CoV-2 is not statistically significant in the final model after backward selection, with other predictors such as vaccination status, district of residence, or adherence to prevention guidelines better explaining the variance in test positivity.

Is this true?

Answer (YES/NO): NO